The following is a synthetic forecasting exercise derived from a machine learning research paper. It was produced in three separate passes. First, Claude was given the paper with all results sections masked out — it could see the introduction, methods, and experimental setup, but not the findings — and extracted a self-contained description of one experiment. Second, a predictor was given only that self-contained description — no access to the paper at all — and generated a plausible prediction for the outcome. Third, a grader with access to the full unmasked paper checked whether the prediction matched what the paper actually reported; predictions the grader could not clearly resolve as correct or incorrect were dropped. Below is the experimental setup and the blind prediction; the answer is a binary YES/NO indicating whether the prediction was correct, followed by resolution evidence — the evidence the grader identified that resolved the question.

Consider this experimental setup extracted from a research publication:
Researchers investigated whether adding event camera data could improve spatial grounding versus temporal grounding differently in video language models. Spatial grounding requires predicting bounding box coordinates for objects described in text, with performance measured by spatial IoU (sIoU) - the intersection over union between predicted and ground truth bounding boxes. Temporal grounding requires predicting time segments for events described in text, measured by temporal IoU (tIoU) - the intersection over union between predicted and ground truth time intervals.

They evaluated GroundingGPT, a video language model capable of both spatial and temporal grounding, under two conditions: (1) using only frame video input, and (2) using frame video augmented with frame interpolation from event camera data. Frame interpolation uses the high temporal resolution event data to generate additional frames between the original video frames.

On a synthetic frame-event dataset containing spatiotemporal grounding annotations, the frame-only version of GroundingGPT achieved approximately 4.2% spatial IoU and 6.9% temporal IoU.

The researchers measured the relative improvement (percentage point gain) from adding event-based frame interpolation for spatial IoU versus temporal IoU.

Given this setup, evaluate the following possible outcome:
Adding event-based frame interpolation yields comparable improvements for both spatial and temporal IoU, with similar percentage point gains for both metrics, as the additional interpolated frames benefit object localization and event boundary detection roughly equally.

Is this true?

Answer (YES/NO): YES